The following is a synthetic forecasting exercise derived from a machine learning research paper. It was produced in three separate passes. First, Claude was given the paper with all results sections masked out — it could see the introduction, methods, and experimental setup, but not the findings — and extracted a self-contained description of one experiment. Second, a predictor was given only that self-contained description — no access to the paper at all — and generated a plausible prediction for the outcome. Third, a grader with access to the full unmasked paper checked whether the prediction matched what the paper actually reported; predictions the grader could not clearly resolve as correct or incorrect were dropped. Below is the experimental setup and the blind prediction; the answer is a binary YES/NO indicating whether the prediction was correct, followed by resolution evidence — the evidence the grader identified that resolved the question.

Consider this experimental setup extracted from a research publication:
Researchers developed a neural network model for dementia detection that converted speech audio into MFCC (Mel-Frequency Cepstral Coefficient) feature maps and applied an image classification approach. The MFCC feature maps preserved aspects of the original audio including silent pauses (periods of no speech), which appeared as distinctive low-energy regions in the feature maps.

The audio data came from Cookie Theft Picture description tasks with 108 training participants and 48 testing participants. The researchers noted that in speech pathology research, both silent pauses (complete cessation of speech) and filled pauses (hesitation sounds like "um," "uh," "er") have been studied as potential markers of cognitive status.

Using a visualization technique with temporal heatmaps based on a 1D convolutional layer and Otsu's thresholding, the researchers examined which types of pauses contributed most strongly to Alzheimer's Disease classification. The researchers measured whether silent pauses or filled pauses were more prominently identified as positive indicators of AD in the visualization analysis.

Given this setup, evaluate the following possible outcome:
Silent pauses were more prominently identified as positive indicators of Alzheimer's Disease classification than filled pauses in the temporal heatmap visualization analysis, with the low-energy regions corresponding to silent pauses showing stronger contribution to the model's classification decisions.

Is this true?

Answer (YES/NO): NO